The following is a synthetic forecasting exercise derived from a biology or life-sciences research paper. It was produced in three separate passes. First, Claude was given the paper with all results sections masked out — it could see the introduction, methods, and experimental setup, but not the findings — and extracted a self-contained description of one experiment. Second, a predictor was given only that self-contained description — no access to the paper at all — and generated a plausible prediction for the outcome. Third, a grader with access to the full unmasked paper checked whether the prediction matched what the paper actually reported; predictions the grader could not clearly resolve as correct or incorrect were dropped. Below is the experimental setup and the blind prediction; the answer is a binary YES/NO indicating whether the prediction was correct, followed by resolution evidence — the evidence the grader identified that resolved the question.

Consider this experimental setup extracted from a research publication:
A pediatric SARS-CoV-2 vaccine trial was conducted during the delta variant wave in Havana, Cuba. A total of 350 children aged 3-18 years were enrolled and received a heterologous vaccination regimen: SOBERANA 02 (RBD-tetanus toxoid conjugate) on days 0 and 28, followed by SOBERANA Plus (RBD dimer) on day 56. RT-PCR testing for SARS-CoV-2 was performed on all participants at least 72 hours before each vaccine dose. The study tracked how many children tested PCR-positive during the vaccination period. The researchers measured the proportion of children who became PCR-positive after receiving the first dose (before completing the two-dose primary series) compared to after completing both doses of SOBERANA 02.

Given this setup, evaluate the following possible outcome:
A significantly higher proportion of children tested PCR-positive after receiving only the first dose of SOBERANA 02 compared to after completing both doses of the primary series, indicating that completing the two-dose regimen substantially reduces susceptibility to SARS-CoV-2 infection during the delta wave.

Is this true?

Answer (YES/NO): YES